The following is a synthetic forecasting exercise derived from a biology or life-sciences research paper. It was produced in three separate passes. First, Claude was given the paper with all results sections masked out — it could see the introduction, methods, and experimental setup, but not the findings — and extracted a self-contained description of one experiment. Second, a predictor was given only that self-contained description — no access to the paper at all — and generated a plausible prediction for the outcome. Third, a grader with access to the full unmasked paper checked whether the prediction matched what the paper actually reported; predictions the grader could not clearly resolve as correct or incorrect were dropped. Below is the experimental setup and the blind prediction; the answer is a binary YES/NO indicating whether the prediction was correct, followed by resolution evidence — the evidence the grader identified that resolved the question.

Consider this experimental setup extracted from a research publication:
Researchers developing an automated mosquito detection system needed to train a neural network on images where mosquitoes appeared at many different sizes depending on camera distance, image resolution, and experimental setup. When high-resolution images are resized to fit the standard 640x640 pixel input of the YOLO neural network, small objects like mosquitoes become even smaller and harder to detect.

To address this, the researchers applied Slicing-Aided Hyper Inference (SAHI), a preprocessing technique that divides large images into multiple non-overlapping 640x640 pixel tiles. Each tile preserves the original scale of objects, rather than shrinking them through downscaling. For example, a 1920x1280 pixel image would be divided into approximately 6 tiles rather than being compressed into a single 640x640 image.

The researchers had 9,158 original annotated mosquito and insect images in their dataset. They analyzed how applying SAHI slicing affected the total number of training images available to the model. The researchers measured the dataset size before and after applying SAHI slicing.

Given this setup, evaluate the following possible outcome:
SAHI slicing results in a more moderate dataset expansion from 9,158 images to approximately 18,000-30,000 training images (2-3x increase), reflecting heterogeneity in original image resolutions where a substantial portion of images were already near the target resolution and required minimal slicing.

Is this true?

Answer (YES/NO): NO